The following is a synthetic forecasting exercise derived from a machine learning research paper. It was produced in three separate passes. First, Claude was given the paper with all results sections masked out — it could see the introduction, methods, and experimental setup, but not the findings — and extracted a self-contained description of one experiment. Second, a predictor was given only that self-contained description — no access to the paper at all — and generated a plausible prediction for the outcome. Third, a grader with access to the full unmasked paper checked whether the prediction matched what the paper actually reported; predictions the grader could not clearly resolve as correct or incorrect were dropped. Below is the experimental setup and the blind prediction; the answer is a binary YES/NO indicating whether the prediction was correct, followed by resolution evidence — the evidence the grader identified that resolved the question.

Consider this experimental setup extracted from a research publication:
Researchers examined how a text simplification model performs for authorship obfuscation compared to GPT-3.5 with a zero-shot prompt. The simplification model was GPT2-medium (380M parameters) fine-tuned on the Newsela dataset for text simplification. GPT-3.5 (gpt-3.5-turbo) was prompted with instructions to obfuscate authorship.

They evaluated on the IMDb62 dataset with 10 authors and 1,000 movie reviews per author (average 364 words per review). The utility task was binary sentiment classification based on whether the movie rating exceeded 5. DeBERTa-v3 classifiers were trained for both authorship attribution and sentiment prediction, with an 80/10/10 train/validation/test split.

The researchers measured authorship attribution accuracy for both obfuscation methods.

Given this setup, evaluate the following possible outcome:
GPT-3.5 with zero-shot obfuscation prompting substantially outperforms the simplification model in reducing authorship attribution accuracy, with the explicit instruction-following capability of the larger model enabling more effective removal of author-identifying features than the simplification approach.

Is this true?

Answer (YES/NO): NO